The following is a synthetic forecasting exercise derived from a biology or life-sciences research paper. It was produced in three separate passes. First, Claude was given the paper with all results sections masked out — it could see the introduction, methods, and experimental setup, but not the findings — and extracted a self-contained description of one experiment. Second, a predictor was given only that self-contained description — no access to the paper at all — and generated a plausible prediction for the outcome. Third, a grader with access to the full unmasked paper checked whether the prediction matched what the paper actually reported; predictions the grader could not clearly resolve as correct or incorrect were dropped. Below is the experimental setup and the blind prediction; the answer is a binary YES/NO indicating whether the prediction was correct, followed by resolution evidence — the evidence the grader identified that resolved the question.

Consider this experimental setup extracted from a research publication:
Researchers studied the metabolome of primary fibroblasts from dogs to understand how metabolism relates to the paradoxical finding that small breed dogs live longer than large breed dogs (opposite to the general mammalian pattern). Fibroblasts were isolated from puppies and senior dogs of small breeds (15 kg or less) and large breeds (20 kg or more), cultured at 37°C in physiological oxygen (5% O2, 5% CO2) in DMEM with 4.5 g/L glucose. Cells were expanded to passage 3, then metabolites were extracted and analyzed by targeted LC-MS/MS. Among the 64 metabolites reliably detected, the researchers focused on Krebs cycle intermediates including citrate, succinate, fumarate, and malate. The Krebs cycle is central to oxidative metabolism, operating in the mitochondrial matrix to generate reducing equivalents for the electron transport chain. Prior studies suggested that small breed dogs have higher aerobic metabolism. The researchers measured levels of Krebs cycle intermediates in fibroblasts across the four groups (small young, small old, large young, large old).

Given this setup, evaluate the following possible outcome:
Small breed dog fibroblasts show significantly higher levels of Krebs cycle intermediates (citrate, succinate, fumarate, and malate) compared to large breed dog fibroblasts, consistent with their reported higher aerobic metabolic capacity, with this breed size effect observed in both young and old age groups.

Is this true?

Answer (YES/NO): NO